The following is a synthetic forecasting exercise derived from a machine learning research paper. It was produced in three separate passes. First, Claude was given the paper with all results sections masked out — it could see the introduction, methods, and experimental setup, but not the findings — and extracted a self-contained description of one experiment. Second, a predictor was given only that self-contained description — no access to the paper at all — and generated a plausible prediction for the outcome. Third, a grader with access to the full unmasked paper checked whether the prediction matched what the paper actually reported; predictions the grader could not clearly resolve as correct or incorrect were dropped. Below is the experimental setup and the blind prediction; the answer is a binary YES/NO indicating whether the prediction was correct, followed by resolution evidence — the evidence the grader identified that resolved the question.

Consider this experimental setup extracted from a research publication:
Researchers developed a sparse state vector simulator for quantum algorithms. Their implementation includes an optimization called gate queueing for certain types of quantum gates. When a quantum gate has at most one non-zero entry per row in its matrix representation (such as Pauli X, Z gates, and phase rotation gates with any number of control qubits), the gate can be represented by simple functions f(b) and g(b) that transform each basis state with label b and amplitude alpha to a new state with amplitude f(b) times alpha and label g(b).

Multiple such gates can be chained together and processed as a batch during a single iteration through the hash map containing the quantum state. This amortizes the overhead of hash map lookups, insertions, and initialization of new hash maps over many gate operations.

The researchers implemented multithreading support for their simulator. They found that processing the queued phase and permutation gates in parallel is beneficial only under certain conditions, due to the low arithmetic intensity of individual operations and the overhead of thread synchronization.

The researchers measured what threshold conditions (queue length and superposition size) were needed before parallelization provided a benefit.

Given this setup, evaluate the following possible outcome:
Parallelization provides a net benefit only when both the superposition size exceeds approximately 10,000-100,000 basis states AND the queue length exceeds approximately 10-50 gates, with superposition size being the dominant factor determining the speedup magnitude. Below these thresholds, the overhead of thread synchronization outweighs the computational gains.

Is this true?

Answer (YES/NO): NO